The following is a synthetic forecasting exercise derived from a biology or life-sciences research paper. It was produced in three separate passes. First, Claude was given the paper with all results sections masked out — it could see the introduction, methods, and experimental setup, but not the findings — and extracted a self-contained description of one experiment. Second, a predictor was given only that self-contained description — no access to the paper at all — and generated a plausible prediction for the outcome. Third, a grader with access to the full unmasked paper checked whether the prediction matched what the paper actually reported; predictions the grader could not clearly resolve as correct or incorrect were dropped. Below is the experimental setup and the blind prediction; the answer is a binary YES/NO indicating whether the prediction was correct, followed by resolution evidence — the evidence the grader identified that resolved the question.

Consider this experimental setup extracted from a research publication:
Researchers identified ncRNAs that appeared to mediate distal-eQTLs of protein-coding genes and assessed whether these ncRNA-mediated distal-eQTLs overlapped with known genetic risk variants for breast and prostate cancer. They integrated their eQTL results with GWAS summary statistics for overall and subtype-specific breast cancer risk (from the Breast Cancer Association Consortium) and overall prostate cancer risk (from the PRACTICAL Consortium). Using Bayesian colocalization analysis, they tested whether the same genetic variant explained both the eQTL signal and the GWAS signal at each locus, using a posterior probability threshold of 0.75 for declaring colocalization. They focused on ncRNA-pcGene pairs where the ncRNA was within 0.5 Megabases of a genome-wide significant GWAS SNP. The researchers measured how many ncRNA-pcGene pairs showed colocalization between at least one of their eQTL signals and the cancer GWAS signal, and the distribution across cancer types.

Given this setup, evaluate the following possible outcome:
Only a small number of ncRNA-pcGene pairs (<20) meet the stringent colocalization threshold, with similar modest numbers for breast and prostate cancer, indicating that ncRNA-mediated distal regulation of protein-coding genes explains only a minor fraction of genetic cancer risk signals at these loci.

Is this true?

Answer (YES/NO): NO